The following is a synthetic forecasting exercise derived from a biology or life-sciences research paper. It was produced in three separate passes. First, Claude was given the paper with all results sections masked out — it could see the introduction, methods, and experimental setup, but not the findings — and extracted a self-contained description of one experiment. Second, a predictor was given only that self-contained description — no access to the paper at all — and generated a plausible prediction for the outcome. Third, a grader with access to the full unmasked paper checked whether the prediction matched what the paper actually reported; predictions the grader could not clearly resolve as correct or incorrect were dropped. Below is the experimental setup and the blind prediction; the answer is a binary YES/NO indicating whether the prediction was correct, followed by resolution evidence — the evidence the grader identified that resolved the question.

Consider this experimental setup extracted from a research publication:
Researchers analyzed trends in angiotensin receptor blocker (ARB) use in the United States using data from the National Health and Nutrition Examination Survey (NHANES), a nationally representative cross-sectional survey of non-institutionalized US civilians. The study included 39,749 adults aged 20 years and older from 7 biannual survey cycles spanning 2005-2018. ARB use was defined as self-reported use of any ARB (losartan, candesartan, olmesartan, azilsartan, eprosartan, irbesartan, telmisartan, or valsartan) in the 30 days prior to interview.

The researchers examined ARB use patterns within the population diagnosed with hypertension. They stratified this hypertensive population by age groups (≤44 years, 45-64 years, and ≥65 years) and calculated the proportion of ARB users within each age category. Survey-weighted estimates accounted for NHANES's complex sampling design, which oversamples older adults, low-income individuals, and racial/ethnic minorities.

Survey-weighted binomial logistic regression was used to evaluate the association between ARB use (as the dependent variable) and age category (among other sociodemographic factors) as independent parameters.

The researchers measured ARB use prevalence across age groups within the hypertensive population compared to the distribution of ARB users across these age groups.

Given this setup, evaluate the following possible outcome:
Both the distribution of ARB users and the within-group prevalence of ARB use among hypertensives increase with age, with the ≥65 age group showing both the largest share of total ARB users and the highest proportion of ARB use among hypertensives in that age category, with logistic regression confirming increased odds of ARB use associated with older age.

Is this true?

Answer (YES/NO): YES